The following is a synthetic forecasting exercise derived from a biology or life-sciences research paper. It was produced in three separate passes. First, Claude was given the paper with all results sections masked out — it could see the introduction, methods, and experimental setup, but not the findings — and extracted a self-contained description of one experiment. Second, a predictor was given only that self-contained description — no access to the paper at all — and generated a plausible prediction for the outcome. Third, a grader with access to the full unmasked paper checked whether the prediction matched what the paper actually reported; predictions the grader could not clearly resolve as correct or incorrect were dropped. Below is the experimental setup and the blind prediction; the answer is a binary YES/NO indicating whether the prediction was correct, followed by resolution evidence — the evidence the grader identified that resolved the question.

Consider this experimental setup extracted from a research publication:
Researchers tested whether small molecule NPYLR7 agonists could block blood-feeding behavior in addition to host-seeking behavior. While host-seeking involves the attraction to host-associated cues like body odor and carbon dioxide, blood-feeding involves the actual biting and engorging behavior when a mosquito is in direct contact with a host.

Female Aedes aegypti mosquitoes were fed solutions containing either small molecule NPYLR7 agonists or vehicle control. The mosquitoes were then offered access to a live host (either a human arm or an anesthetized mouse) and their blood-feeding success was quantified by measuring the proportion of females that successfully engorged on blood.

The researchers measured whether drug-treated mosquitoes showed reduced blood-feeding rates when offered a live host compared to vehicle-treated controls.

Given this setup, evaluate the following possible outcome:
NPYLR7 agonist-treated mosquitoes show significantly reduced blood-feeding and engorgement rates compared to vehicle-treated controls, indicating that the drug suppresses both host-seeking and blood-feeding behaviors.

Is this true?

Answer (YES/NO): YES